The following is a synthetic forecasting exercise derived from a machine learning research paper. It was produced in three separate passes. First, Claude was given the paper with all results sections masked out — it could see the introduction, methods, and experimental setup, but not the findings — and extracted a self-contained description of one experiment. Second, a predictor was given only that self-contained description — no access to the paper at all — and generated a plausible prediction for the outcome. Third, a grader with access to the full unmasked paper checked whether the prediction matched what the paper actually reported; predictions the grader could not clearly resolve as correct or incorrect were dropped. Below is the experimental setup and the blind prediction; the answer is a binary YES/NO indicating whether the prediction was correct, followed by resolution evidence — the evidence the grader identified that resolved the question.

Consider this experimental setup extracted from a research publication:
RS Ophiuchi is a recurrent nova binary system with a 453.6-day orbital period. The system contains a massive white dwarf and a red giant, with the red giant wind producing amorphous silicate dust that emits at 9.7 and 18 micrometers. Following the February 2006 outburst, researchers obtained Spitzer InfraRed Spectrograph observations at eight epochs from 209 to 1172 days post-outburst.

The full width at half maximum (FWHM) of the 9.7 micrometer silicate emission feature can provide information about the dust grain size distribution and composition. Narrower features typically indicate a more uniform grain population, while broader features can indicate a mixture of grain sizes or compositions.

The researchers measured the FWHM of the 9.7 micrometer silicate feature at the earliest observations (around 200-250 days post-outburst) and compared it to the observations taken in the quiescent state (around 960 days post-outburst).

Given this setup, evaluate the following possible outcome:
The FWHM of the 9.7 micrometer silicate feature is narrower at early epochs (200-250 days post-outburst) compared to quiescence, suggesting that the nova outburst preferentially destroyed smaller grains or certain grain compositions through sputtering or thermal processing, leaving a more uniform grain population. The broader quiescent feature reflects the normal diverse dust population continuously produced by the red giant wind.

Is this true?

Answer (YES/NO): NO